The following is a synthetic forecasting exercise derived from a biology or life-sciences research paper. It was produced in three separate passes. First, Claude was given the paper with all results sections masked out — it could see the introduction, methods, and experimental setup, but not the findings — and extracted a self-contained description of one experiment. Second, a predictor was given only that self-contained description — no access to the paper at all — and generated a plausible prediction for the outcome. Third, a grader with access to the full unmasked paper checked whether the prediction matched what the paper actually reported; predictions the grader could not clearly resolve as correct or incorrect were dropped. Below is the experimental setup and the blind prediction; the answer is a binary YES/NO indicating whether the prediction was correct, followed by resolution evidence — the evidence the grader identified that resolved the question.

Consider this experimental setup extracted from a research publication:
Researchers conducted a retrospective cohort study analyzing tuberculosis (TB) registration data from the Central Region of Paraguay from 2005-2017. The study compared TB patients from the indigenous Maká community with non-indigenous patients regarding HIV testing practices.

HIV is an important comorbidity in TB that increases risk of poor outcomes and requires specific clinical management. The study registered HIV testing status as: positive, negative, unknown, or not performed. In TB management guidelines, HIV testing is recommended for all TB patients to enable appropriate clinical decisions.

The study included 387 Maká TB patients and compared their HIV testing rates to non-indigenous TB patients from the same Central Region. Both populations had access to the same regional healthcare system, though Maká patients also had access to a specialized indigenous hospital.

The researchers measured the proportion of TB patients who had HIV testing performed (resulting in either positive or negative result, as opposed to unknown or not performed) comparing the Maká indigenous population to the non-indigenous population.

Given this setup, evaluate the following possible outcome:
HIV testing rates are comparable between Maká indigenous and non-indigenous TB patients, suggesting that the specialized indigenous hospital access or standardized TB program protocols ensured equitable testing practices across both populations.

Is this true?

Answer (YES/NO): NO